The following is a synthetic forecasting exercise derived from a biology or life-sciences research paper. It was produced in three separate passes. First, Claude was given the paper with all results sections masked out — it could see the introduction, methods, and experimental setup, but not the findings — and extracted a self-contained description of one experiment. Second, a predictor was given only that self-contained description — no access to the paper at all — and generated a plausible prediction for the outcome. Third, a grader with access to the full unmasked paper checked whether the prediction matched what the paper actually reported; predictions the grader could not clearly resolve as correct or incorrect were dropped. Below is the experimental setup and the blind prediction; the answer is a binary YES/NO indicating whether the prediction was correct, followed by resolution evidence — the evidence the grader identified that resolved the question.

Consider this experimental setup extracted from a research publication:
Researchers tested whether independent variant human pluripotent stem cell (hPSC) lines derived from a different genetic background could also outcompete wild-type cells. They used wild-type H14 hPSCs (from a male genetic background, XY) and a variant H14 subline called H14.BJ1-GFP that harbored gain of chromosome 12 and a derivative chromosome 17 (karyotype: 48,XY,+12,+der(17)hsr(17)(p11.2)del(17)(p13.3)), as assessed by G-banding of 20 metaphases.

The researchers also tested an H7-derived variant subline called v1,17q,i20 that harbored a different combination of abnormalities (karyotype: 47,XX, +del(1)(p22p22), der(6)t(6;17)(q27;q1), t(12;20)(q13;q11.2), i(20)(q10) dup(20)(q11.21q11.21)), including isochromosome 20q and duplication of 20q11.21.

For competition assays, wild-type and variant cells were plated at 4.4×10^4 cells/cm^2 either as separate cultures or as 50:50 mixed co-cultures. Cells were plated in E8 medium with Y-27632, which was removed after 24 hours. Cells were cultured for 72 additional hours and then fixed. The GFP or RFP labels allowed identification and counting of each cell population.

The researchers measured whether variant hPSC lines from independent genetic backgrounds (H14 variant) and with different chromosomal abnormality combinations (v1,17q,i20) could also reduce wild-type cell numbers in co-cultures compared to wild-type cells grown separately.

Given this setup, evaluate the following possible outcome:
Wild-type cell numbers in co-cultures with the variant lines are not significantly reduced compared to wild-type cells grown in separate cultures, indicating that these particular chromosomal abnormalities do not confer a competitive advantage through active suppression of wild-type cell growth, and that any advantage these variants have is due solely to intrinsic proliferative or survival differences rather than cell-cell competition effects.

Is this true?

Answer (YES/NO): NO